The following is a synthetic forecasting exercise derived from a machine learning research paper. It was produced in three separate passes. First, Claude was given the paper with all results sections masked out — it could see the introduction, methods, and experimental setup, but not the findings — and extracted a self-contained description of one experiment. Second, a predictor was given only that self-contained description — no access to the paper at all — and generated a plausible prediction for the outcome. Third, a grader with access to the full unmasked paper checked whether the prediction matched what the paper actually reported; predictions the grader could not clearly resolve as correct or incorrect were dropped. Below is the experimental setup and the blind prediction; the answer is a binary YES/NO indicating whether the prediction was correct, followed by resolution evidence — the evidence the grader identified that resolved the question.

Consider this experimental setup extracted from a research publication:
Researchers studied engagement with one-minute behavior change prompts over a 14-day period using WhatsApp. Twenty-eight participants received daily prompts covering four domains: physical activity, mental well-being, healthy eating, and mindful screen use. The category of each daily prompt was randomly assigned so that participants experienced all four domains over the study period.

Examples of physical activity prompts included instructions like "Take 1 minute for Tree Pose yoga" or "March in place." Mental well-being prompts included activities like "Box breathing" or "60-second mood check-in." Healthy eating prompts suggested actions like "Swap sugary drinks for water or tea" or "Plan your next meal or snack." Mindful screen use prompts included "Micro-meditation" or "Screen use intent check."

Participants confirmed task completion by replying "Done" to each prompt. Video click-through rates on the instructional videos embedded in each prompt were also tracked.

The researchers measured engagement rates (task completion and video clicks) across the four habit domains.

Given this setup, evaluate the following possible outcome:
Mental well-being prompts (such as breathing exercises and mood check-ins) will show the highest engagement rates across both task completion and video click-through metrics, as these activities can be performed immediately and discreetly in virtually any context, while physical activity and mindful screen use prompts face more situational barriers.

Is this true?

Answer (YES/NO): NO